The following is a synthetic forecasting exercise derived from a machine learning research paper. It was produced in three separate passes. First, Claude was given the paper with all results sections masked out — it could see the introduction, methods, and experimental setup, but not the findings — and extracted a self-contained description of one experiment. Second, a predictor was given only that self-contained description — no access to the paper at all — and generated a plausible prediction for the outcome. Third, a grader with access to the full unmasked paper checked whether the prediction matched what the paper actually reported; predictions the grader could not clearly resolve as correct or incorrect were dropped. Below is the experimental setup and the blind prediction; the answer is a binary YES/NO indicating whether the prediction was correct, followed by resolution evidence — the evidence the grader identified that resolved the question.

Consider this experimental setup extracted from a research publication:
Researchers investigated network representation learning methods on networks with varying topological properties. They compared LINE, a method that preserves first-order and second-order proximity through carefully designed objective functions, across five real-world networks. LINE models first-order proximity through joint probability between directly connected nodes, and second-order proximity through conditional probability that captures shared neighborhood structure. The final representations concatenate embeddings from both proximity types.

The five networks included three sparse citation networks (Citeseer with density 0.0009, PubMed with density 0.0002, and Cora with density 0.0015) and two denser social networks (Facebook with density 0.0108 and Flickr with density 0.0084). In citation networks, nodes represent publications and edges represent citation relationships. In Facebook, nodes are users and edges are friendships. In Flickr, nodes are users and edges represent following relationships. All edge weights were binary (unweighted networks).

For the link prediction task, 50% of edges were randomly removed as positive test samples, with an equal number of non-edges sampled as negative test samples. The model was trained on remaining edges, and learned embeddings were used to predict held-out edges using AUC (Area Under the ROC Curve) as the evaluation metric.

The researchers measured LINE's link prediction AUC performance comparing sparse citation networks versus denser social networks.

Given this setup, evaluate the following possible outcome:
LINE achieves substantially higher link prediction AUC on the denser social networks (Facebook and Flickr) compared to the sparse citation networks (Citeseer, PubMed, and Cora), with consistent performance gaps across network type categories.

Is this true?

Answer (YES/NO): NO